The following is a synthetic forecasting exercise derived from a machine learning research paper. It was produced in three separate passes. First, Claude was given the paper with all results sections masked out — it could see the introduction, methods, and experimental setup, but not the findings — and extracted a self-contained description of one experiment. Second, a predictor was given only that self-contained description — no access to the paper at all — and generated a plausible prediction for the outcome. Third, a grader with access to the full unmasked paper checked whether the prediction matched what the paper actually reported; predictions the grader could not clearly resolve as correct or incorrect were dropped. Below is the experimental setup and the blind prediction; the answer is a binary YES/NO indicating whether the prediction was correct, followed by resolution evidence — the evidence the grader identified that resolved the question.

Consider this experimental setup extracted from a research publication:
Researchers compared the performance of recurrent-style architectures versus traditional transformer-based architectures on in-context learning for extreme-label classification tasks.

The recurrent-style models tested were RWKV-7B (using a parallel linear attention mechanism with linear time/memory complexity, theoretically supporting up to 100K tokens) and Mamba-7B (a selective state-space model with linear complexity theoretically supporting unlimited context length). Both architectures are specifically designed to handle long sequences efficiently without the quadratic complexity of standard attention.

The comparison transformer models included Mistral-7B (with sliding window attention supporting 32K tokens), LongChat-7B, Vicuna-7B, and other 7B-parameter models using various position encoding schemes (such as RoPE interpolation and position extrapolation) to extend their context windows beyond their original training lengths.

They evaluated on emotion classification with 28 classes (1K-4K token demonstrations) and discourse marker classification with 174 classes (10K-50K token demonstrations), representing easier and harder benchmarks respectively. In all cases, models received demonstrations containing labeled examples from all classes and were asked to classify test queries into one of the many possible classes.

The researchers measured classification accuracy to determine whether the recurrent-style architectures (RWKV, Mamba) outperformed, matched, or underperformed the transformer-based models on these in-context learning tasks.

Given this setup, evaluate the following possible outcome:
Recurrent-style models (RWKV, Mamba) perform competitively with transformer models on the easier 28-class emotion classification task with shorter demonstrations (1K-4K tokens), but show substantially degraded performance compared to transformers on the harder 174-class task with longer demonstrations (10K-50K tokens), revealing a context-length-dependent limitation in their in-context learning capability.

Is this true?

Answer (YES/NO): NO